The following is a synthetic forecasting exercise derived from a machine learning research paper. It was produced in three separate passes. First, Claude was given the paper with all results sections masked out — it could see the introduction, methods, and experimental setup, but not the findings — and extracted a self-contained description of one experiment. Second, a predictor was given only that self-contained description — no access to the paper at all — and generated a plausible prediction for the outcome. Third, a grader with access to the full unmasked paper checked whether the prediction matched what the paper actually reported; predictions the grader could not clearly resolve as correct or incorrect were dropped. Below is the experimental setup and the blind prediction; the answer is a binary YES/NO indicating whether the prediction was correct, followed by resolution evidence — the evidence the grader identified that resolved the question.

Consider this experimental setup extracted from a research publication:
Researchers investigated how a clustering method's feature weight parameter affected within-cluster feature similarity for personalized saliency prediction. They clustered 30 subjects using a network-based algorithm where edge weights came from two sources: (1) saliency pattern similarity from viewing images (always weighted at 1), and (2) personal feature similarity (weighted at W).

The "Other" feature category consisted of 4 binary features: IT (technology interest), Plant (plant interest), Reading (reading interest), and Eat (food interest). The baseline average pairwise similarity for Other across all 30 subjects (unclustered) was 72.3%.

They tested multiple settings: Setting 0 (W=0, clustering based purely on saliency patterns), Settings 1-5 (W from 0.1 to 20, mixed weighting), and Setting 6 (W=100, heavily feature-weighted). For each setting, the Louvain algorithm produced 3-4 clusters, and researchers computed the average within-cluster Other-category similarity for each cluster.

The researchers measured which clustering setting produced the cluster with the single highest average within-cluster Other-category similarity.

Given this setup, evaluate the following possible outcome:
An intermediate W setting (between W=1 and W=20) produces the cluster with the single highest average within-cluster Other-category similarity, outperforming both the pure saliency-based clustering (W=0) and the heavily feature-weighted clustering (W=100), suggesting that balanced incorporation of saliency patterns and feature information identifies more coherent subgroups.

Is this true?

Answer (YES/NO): NO